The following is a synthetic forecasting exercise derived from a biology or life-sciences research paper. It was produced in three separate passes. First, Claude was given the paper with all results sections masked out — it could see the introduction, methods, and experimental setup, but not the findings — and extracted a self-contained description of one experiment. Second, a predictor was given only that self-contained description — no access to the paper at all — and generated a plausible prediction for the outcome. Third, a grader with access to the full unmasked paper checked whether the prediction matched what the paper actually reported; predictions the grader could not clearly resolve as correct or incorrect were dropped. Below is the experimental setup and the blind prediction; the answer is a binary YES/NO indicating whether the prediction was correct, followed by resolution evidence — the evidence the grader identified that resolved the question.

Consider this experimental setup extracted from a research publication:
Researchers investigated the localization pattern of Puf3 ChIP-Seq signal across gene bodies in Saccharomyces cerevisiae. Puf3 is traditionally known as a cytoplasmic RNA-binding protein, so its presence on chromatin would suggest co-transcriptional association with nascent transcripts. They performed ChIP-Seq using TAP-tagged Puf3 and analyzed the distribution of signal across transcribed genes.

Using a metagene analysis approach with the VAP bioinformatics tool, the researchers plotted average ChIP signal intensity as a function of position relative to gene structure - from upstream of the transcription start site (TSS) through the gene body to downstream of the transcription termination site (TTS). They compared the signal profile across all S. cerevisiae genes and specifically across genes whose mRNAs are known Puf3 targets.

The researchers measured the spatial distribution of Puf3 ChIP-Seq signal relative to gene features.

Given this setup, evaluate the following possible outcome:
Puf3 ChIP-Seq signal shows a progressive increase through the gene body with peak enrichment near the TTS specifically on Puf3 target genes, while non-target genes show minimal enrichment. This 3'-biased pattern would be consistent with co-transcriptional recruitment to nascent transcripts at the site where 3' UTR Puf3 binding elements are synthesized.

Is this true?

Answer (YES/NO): NO